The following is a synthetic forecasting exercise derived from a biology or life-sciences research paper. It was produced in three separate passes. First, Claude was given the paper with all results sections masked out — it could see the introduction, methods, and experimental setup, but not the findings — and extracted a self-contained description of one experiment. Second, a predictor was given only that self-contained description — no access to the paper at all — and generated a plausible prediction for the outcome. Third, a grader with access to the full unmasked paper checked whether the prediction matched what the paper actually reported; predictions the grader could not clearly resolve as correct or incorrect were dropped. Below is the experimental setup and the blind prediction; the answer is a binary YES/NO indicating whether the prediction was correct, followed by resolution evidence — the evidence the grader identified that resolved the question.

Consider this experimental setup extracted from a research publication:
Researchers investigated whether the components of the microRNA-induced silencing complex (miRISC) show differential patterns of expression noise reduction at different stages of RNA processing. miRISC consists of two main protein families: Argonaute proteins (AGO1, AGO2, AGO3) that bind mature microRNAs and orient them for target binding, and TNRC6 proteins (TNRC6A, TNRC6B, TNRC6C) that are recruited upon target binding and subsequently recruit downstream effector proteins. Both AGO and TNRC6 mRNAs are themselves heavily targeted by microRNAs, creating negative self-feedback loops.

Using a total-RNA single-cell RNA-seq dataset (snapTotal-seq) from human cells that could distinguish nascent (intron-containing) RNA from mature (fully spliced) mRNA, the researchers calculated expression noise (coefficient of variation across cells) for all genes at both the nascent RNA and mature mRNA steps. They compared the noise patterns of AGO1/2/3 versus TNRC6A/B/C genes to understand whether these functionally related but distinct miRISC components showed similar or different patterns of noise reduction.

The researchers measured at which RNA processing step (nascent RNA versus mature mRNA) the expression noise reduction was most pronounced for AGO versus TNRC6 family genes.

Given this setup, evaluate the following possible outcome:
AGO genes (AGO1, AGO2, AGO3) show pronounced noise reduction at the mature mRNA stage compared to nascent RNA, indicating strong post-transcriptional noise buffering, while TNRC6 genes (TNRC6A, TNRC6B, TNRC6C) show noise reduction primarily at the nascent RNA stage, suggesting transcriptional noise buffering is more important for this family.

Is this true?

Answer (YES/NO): YES